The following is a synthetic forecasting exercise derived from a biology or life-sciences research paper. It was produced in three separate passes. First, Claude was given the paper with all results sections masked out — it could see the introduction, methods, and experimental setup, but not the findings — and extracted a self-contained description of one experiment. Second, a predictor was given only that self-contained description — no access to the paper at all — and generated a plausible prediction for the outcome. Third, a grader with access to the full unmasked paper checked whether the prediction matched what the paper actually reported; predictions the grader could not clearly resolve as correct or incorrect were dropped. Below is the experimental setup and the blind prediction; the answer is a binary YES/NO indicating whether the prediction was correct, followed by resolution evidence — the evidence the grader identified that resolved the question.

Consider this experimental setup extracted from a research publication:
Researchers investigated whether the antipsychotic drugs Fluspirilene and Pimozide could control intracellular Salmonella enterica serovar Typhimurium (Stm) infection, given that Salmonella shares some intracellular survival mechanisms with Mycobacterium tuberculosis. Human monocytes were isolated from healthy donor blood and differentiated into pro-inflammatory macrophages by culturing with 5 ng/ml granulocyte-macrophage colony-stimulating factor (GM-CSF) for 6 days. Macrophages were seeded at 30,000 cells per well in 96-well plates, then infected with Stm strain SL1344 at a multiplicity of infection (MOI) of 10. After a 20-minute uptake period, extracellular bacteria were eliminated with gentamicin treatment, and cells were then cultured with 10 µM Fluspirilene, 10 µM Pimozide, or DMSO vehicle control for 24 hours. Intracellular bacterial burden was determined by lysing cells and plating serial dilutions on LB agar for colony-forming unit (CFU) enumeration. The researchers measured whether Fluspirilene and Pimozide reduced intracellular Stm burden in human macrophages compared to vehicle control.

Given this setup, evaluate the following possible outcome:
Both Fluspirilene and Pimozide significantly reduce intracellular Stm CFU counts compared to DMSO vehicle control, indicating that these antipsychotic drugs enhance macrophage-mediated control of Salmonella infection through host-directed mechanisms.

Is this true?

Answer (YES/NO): YES